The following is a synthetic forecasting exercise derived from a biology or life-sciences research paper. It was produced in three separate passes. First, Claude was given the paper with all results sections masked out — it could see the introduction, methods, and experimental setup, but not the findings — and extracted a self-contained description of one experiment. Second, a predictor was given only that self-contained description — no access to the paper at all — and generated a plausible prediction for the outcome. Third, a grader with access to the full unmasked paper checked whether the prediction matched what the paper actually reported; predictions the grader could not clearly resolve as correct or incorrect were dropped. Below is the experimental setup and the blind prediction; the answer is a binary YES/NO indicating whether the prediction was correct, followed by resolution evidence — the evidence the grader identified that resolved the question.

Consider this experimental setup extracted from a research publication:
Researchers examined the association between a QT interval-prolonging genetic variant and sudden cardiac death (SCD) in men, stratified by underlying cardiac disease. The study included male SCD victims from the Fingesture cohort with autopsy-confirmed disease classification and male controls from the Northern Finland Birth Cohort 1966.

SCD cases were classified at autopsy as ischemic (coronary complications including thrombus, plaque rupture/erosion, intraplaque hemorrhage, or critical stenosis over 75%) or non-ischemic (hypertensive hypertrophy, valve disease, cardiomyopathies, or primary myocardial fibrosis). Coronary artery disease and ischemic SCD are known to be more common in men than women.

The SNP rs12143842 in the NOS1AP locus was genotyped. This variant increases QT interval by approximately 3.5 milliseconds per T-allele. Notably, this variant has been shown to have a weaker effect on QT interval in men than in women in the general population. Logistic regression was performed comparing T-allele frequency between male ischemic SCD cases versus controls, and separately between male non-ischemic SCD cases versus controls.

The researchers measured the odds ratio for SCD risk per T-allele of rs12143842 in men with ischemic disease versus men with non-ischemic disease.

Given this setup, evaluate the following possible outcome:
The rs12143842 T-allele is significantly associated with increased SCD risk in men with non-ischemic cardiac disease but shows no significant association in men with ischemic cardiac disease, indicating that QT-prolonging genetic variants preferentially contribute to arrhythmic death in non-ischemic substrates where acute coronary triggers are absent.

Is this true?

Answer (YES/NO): YES